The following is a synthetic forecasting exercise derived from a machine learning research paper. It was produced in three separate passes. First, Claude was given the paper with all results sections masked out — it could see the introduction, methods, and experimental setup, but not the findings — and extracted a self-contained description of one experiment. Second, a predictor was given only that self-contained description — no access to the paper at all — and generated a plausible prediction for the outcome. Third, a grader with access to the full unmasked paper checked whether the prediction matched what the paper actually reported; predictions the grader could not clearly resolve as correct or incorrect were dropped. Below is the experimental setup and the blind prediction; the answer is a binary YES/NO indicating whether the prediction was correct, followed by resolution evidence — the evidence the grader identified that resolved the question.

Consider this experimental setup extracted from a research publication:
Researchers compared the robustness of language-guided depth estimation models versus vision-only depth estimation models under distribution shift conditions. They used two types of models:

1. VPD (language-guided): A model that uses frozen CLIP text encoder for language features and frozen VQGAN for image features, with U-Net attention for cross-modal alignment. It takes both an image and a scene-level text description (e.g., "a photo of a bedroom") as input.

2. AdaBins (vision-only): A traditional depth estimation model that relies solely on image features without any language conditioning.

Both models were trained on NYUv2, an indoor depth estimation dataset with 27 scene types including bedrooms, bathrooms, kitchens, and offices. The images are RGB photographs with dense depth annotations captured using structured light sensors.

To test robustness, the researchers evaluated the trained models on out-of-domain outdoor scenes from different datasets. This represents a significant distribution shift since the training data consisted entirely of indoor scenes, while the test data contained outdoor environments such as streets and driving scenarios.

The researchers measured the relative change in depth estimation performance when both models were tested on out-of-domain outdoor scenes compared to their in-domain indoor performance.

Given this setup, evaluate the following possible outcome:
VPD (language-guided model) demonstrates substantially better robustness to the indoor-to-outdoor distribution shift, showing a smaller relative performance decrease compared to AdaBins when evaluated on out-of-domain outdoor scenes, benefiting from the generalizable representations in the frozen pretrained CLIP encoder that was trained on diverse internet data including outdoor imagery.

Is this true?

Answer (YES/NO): NO